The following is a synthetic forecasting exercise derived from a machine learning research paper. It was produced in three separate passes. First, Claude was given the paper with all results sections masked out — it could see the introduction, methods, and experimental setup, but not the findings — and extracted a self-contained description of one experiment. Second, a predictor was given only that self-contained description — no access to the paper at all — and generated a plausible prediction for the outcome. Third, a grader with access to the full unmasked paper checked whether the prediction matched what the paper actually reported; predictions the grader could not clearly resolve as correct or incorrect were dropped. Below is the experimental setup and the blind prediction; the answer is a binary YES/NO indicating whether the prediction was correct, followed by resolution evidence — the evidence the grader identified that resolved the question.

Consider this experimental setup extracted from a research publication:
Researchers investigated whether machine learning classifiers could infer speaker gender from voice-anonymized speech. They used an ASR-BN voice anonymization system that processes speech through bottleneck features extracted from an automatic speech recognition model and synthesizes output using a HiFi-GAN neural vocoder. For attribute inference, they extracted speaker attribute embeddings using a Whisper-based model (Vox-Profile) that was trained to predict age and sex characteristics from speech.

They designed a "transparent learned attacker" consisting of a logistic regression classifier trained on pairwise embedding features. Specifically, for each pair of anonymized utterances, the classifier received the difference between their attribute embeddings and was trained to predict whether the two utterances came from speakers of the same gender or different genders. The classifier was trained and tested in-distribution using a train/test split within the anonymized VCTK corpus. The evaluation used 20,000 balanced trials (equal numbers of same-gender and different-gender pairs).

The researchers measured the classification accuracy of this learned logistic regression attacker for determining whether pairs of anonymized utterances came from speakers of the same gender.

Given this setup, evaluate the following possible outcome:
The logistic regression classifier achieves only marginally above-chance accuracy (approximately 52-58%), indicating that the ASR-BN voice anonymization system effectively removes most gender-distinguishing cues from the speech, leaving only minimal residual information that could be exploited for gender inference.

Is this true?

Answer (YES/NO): NO